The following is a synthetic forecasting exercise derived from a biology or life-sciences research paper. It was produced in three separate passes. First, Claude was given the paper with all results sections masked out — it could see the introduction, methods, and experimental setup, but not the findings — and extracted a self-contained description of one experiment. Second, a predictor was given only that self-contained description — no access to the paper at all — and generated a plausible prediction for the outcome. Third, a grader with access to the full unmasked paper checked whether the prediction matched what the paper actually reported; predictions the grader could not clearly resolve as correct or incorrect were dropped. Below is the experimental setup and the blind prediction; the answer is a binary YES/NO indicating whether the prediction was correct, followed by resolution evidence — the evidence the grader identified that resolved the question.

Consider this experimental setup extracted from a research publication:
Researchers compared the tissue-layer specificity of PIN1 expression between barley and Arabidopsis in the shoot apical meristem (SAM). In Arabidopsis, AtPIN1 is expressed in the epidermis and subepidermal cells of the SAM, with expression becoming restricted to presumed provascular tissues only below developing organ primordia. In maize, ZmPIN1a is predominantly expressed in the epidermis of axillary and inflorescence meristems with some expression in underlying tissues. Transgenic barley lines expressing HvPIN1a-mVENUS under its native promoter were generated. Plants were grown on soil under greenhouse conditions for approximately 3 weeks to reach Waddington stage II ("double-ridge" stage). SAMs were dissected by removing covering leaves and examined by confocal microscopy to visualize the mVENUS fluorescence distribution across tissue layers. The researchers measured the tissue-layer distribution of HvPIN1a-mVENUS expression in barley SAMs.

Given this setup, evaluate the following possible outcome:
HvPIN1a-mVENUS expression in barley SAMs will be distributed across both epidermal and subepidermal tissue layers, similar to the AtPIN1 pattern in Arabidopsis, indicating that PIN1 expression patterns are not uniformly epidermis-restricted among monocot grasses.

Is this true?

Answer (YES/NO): NO